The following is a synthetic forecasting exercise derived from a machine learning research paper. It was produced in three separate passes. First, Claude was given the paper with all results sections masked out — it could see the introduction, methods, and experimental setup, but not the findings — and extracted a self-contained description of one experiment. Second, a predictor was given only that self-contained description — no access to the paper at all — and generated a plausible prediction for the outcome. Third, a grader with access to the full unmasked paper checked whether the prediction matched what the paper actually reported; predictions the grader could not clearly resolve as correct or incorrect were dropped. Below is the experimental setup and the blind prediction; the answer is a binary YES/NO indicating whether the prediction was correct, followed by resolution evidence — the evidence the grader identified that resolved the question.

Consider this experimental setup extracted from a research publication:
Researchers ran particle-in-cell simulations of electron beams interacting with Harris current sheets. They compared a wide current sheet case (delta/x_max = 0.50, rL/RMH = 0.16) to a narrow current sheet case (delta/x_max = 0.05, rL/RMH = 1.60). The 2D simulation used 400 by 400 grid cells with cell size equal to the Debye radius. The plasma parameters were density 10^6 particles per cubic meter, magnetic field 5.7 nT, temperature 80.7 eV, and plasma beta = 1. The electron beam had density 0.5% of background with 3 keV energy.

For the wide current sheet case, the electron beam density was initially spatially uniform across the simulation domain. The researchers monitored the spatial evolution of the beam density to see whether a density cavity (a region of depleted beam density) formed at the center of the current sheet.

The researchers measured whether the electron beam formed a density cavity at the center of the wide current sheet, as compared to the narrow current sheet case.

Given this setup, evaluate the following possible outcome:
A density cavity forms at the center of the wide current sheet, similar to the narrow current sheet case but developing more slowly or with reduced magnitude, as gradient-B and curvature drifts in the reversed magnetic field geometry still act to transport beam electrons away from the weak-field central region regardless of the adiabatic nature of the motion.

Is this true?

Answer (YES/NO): NO